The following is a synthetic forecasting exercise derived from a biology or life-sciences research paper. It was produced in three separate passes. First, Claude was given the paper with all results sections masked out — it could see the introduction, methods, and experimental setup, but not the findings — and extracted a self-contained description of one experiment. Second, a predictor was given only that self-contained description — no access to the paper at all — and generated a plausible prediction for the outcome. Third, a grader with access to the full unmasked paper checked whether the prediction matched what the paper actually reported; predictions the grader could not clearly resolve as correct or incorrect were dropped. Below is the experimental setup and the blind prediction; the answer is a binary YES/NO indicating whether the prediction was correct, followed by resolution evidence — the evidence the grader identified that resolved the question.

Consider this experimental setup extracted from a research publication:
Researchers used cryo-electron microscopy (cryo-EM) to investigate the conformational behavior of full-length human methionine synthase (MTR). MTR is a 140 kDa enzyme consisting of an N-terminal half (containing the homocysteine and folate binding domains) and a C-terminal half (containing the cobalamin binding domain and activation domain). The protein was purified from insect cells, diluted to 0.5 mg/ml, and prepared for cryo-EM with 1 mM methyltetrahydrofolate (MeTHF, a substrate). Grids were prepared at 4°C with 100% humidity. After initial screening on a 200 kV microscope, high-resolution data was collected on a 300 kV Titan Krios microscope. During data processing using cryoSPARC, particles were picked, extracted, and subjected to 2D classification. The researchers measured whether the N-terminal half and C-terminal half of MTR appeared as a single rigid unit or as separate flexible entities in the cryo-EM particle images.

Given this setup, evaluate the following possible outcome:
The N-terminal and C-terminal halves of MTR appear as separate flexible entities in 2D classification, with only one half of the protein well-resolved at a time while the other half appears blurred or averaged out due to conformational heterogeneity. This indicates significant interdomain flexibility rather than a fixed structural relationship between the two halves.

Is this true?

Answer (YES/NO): YES